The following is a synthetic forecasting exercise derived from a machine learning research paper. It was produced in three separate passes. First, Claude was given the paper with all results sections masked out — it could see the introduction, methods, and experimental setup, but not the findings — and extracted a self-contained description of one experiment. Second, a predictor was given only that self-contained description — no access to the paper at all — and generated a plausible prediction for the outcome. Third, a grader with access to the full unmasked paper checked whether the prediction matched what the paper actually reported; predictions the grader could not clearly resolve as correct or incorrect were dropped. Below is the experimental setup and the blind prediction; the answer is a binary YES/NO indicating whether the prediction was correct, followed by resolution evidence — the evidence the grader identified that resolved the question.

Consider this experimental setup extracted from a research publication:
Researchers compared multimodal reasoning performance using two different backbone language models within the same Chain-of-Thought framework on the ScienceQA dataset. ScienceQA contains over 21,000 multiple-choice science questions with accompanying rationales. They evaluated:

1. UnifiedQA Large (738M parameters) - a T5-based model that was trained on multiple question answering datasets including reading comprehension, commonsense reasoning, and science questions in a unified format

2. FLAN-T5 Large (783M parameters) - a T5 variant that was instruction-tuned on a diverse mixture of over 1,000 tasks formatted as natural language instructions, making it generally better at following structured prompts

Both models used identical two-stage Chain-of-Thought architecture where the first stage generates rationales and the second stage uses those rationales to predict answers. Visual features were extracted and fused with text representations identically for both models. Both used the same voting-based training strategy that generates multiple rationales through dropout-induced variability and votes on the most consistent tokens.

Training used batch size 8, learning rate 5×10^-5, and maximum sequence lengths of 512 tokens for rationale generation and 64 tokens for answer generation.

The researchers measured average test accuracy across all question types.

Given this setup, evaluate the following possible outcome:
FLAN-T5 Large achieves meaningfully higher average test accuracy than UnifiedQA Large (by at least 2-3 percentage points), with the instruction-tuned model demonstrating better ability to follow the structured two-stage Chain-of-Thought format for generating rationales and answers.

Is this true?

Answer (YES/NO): NO